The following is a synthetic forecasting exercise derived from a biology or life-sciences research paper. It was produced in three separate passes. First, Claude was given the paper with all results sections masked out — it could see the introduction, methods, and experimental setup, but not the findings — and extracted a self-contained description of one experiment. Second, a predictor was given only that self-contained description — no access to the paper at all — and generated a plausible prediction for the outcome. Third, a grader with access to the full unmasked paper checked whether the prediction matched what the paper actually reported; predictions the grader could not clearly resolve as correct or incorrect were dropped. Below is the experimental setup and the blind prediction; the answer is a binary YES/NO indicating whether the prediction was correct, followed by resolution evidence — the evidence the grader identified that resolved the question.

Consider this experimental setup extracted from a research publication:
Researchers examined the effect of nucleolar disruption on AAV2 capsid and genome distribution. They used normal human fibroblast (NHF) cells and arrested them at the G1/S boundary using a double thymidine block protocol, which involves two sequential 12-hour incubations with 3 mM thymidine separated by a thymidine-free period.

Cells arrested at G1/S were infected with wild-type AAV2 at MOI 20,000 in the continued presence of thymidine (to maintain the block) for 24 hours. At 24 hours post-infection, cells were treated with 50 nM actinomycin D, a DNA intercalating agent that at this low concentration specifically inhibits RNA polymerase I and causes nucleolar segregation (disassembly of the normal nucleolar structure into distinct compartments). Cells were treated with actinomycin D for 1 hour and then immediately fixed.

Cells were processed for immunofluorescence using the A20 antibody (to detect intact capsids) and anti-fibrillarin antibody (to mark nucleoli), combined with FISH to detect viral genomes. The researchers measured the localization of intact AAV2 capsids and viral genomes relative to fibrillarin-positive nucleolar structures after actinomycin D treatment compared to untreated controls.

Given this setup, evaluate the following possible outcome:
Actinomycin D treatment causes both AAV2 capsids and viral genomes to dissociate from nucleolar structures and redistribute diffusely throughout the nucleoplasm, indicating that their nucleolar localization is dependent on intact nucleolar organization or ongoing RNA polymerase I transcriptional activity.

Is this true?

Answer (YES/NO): NO